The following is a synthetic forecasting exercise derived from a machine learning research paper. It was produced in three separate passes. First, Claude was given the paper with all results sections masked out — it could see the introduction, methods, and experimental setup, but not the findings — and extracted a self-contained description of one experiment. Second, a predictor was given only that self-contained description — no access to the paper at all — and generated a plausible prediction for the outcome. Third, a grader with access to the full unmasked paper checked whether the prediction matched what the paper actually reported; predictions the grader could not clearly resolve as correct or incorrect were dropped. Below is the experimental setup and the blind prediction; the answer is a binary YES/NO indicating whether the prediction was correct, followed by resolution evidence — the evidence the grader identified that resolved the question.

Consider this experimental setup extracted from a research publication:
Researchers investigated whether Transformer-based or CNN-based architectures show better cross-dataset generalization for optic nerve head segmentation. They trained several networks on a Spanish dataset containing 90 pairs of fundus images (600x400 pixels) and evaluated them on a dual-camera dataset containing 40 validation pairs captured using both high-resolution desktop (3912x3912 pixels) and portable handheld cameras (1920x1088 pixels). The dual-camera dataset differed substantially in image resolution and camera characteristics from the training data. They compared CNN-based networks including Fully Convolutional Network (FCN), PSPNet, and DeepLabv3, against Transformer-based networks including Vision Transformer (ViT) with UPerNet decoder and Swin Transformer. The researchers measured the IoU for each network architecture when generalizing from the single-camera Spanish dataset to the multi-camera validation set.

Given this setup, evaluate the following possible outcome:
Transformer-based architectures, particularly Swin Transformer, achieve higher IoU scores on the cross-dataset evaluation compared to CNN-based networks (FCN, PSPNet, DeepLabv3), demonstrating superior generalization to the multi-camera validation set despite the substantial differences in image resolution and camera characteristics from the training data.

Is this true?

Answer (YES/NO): NO